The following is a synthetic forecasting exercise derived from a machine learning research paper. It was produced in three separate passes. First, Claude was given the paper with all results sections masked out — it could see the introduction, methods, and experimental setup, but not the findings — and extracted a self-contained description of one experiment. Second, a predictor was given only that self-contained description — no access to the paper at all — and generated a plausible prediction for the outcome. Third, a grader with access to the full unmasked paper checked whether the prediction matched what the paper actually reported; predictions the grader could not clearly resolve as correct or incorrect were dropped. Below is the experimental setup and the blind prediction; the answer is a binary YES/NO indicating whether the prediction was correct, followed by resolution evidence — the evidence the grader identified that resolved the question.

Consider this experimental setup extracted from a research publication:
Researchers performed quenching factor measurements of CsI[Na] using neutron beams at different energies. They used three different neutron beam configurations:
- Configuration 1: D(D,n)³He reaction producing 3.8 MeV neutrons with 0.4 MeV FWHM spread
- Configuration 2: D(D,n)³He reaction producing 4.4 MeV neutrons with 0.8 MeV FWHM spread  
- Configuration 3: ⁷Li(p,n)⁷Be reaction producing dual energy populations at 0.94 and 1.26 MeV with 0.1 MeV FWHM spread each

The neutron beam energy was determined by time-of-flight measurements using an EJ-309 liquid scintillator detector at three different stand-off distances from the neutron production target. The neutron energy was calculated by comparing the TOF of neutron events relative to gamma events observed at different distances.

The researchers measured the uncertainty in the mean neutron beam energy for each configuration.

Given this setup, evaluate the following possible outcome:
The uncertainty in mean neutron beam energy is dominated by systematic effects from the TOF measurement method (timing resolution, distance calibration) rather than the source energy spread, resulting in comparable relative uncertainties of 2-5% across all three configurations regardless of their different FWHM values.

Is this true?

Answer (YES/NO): YES